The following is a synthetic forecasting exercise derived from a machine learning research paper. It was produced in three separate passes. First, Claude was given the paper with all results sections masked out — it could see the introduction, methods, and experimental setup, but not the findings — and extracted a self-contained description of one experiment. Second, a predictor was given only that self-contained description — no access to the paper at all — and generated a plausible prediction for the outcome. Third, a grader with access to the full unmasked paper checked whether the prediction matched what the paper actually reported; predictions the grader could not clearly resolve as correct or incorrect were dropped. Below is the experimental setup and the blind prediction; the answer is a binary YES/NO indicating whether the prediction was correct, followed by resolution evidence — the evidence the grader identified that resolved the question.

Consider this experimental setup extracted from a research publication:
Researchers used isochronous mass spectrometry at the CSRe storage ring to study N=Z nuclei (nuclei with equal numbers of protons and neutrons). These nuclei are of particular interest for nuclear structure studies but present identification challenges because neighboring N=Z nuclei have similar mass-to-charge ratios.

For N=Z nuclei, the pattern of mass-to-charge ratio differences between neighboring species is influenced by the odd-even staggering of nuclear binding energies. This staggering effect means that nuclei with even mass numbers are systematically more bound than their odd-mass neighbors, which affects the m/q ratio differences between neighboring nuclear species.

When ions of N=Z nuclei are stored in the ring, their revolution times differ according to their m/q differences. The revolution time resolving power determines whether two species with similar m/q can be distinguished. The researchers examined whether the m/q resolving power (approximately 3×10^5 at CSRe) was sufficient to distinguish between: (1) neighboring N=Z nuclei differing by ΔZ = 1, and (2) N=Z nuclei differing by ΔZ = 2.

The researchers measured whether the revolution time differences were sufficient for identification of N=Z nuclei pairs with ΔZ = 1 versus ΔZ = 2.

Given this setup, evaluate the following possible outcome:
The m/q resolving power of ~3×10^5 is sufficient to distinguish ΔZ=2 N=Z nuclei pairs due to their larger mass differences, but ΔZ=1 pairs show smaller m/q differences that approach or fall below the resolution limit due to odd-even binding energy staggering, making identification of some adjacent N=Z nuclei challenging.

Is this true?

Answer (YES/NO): NO